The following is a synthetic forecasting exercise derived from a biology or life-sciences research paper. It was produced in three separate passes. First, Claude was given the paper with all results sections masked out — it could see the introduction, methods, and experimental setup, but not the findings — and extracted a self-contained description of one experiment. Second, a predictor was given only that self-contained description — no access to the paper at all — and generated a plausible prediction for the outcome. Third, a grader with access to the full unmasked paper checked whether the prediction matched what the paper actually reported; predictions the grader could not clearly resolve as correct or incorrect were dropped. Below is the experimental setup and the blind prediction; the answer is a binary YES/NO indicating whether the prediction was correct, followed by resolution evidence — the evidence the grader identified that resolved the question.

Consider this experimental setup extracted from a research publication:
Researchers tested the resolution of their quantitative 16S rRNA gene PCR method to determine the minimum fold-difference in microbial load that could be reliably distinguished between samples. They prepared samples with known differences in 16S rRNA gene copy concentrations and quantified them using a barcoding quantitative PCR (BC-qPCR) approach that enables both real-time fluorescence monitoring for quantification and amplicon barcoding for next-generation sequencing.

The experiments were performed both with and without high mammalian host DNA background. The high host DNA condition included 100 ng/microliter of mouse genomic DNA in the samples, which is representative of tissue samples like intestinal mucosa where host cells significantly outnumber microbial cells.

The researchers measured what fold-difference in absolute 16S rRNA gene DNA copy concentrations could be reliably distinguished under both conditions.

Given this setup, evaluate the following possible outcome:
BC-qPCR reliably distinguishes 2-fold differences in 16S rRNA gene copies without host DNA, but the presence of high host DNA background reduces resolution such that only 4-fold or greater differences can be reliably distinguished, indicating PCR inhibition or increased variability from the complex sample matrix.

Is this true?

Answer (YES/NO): NO